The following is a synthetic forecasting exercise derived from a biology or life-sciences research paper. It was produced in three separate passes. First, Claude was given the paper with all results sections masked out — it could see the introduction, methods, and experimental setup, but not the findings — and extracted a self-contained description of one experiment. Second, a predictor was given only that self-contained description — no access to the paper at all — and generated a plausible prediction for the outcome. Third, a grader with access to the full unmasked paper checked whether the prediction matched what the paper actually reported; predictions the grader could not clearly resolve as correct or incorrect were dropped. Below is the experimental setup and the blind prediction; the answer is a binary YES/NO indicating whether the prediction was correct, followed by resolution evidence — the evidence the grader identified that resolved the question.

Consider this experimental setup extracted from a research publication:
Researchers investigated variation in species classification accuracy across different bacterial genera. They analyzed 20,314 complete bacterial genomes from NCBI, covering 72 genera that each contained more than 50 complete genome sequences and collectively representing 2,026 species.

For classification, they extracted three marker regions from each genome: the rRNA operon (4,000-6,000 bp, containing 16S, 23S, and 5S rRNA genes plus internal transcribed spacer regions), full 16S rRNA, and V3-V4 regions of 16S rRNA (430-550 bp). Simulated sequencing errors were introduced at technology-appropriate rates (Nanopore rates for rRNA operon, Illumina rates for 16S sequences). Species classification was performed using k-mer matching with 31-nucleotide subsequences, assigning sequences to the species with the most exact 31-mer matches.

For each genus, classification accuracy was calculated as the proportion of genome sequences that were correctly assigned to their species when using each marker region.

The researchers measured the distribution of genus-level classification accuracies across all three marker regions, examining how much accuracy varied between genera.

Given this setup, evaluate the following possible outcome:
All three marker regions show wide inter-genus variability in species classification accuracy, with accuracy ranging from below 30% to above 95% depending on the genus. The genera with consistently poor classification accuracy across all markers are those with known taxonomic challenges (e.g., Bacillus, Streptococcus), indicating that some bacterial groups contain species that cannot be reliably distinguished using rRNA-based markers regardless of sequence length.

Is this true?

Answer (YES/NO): NO